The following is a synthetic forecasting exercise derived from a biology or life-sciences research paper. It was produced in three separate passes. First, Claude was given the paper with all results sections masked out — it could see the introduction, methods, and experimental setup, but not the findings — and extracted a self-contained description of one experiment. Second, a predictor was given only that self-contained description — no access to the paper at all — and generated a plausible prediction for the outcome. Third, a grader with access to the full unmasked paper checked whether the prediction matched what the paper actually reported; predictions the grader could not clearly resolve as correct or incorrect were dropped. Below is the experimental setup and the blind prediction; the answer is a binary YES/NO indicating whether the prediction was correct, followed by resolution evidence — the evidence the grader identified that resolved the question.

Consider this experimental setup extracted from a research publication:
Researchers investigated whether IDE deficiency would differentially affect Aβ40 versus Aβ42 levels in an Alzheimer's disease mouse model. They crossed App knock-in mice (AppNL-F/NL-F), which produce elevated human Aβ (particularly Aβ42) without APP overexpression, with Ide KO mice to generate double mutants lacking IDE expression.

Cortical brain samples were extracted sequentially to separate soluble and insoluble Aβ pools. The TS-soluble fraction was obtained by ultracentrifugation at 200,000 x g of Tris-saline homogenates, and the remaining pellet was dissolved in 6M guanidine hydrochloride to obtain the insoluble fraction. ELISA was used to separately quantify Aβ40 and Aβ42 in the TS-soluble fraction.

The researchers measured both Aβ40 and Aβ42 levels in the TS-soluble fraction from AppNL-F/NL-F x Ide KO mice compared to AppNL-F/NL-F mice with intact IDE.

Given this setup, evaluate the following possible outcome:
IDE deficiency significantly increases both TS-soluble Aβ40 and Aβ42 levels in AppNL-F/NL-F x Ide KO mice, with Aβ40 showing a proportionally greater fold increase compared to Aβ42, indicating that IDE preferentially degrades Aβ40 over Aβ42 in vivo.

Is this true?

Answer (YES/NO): NO